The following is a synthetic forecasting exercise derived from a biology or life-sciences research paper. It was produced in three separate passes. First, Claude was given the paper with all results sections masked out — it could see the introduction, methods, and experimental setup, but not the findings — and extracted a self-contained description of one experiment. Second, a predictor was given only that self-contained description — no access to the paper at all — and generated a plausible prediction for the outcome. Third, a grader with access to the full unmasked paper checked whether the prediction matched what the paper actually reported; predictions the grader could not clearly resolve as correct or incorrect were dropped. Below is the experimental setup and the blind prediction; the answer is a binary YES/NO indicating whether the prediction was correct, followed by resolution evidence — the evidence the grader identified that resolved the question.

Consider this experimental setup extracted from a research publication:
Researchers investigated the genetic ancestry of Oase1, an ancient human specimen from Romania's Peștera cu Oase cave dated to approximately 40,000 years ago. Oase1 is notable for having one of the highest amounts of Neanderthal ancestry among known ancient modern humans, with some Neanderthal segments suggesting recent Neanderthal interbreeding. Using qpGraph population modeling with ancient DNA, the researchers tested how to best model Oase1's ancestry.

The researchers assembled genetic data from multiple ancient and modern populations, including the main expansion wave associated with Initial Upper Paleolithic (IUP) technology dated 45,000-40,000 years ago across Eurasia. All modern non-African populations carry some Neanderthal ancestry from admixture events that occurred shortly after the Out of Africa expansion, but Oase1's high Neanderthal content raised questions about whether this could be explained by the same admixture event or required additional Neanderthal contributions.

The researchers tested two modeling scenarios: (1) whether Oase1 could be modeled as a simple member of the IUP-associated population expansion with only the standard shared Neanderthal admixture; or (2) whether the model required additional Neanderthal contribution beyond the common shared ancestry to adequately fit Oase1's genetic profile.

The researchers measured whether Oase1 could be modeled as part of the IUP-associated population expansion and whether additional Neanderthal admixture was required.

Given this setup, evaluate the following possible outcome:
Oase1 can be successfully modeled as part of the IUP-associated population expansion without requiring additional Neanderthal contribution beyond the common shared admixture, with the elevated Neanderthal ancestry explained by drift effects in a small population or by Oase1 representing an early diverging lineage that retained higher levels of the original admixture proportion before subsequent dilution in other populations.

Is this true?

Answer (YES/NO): NO